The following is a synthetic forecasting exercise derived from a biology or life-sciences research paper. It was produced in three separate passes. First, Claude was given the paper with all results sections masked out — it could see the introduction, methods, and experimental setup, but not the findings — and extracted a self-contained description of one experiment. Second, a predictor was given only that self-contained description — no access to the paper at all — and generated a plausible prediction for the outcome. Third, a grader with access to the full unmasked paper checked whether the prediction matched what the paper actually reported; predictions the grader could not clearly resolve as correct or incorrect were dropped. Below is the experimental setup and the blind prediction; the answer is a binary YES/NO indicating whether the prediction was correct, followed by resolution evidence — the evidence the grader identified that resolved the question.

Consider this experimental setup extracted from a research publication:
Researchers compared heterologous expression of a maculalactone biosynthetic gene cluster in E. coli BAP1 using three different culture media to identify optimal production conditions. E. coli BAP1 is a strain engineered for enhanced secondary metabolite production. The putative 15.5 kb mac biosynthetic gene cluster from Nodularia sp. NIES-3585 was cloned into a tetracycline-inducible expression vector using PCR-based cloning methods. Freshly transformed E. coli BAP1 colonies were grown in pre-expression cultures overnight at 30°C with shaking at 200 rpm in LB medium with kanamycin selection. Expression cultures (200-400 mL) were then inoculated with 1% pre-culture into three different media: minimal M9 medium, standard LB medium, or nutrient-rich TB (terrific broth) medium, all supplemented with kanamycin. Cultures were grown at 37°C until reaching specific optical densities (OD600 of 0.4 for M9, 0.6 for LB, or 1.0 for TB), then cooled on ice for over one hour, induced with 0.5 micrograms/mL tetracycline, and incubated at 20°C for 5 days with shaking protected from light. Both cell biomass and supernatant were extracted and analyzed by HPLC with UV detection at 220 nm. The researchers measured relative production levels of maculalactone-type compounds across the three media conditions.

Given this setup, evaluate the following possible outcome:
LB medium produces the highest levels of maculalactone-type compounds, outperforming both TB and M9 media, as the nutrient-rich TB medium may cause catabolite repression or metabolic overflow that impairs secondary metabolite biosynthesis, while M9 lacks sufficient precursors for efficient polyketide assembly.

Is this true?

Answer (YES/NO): NO